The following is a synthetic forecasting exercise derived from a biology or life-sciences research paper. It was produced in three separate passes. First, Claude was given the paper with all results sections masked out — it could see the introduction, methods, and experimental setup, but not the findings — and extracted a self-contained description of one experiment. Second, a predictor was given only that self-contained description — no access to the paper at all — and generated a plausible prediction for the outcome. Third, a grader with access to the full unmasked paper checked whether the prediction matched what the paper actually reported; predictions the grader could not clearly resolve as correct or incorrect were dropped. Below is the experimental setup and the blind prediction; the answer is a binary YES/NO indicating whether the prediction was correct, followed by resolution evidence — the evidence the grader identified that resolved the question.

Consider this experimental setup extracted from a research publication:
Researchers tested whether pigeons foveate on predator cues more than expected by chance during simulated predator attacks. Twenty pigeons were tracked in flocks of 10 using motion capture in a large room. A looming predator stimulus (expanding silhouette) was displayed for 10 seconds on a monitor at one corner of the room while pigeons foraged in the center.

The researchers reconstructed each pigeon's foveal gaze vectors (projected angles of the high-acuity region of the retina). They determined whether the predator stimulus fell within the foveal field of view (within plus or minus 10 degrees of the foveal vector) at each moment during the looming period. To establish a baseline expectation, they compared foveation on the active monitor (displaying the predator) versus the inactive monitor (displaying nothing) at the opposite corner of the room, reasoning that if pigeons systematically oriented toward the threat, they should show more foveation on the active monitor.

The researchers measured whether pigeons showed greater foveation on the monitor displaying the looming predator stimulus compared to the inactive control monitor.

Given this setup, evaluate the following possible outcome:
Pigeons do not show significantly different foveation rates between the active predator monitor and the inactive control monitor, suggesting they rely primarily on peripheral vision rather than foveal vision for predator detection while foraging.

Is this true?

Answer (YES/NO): NO